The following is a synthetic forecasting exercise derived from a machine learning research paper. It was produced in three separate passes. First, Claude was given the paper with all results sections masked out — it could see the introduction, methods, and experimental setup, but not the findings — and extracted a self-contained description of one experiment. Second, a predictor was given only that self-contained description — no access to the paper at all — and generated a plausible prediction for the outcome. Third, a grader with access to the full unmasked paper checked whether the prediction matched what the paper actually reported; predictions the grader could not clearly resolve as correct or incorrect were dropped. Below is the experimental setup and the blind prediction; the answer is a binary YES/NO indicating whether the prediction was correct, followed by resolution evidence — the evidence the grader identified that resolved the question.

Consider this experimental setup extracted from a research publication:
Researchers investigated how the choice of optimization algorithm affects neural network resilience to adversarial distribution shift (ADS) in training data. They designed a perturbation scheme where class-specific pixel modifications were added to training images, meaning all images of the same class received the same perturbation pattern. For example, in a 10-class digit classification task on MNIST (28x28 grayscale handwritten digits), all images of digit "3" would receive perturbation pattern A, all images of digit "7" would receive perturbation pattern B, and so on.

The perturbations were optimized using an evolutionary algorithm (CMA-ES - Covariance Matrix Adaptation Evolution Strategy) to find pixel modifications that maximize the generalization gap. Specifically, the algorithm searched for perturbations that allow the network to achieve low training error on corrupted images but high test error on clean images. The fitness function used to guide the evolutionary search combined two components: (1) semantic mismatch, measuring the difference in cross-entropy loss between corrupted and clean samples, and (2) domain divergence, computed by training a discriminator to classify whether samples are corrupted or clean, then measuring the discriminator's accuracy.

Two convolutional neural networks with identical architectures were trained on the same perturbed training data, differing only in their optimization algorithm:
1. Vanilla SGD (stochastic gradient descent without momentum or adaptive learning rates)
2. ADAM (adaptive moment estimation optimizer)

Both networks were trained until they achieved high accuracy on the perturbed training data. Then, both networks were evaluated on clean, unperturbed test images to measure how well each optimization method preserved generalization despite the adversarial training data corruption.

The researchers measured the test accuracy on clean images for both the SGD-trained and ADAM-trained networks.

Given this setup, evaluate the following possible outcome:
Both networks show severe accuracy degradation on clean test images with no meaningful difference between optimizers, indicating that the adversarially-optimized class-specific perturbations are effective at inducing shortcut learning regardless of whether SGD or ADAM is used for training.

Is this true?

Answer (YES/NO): NO